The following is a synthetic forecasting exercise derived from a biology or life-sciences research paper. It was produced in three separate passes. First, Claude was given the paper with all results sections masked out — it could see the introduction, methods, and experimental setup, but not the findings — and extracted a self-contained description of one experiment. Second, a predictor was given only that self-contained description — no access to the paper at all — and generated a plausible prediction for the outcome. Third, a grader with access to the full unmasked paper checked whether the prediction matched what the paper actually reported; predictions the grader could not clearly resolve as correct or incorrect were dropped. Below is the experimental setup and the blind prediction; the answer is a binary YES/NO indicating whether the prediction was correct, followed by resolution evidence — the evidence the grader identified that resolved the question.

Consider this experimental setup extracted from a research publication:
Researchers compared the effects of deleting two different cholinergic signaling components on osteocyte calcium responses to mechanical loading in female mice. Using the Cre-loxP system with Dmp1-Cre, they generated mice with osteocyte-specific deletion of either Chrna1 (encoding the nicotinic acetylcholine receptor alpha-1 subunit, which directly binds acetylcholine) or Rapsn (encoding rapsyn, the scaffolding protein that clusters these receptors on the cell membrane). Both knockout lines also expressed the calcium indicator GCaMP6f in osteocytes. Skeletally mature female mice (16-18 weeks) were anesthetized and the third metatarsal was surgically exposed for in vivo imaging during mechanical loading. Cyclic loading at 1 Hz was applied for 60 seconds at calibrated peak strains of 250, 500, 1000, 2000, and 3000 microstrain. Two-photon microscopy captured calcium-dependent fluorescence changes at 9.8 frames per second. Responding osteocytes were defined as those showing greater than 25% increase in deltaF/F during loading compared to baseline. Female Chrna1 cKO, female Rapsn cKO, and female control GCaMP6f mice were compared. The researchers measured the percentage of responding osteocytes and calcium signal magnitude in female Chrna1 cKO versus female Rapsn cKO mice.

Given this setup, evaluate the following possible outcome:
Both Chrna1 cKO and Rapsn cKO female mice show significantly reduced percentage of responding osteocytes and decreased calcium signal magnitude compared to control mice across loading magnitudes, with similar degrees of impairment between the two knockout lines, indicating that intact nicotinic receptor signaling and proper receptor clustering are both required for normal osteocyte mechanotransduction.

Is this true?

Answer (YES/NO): NO